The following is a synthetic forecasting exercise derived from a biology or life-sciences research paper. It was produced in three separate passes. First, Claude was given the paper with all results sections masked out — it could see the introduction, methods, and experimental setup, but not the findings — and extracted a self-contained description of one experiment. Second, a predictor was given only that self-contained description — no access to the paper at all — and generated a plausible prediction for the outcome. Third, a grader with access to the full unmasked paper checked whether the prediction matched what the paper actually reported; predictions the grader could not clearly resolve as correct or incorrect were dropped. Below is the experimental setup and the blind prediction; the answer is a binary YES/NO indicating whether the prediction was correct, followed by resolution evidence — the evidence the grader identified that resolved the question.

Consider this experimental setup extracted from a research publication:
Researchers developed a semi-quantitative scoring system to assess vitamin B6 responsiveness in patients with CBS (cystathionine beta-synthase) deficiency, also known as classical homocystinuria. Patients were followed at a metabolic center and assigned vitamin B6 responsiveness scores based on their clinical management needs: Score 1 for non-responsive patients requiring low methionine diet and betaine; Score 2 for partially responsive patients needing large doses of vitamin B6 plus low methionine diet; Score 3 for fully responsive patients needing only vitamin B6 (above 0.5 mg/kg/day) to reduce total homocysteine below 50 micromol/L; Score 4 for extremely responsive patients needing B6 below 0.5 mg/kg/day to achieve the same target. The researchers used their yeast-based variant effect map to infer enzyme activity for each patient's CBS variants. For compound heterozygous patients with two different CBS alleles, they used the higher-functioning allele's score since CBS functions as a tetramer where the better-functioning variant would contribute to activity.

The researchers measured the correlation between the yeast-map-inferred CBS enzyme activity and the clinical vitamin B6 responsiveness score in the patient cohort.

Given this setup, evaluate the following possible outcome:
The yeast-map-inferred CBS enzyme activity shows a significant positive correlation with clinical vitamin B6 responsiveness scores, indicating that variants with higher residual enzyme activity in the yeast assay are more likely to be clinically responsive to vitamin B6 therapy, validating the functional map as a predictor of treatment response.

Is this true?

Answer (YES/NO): YES